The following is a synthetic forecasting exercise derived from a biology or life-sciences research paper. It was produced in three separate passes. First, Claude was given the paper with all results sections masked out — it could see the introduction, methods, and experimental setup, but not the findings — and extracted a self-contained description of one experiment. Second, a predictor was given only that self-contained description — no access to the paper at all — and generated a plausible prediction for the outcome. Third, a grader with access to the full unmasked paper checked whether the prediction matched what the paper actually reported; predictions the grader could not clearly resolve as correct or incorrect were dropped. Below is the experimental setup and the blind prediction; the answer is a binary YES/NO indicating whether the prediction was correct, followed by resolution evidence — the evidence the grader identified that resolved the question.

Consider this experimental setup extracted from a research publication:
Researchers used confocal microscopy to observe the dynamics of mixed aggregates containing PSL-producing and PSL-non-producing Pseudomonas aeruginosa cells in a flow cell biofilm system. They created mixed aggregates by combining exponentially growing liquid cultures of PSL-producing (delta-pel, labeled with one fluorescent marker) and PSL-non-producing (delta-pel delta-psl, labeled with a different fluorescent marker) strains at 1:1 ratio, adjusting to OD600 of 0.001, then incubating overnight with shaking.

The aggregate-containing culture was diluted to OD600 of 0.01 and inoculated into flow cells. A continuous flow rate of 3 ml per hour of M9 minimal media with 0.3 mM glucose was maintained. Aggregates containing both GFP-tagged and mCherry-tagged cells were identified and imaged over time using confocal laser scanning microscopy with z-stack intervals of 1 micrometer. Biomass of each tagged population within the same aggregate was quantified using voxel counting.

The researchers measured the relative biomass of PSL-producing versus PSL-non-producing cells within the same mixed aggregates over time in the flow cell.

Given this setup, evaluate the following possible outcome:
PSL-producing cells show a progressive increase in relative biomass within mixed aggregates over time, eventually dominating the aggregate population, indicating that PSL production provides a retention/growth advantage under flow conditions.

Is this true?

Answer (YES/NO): YES